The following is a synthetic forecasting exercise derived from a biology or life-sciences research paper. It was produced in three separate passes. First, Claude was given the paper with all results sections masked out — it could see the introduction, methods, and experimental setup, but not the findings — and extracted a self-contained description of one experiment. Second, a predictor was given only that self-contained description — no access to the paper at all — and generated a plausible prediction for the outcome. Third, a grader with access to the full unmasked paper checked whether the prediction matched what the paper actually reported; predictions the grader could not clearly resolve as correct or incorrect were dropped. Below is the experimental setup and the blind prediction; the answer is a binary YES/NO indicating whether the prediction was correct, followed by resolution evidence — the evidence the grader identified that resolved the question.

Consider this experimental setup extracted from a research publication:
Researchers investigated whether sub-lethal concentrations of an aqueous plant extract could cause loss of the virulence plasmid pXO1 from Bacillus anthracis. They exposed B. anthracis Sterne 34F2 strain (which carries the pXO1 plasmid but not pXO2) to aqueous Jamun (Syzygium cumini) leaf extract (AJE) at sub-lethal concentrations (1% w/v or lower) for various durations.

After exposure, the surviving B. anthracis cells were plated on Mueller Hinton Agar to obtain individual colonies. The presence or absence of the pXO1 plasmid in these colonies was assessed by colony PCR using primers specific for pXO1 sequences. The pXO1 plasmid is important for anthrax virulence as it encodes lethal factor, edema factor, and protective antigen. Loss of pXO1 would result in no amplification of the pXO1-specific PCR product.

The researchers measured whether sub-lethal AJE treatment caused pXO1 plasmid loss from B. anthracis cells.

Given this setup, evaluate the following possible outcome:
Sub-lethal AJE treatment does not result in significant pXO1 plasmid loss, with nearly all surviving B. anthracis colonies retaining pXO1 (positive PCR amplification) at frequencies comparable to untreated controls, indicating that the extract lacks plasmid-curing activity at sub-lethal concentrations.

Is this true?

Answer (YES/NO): YES